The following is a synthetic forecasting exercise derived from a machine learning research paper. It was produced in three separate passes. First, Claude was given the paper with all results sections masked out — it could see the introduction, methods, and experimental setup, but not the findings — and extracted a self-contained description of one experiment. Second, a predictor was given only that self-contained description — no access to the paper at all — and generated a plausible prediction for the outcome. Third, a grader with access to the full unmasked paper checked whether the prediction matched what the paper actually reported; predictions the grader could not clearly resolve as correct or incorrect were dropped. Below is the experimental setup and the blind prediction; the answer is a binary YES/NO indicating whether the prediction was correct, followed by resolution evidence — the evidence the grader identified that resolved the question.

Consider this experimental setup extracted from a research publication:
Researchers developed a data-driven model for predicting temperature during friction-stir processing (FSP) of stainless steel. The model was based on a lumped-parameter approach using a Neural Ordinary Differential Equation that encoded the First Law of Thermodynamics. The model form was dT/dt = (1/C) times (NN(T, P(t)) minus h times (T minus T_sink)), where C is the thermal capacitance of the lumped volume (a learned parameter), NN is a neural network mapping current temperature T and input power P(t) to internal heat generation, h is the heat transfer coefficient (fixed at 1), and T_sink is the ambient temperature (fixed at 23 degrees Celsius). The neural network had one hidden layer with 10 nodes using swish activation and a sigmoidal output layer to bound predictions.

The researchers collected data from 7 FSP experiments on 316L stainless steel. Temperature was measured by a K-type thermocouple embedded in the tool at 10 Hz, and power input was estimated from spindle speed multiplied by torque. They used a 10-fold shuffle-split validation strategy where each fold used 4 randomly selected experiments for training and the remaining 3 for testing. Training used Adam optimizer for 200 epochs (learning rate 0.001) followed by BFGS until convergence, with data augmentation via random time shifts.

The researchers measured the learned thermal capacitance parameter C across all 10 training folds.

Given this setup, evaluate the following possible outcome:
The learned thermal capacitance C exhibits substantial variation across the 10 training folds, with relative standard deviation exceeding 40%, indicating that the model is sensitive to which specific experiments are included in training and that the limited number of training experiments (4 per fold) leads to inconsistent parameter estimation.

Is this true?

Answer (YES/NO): YES